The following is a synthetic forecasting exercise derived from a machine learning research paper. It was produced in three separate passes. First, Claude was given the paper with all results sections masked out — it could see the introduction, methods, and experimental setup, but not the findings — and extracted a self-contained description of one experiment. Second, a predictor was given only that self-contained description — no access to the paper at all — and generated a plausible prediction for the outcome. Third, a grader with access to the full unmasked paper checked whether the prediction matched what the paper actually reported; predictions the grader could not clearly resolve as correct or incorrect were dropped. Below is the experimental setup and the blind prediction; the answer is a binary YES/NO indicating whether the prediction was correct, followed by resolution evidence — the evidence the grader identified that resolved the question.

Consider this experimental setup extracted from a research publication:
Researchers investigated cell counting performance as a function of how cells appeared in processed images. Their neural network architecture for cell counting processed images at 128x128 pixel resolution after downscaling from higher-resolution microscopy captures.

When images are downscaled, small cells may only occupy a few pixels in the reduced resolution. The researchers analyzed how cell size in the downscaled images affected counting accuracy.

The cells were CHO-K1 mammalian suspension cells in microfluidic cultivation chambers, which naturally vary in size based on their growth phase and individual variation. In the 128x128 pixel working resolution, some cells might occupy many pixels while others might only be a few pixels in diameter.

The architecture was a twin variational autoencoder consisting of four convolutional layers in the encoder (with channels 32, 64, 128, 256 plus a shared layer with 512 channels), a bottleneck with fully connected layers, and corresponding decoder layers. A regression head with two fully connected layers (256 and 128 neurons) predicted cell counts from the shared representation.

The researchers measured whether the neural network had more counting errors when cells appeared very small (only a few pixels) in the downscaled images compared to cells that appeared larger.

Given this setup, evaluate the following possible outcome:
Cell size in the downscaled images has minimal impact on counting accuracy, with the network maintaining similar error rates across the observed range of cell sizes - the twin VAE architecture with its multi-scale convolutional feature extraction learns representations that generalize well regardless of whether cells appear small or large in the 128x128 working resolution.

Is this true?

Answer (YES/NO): NO